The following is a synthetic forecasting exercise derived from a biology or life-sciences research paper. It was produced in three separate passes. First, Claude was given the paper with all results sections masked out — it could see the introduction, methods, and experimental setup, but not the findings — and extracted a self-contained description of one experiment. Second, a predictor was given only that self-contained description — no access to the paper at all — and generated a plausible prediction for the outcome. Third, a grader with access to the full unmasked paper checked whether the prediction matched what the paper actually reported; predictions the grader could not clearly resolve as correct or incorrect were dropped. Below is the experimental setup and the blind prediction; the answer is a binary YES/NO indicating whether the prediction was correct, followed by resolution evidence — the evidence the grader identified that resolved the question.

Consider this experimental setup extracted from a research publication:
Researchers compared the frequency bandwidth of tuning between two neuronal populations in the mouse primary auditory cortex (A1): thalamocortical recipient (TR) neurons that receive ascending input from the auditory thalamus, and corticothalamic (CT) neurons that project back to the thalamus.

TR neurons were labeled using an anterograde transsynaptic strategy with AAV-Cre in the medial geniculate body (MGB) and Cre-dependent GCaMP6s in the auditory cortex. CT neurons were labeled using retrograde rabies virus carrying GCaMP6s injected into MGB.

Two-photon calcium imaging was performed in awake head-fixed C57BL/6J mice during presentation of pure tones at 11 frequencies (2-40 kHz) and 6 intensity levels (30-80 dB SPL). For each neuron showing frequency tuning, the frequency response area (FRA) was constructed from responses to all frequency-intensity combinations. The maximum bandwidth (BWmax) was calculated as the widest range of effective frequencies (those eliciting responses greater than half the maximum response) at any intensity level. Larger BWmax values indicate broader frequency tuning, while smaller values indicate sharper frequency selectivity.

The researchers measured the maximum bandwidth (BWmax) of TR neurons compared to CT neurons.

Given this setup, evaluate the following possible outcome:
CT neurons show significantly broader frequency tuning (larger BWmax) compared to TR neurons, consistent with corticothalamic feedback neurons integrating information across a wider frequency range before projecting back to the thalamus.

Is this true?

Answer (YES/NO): YES